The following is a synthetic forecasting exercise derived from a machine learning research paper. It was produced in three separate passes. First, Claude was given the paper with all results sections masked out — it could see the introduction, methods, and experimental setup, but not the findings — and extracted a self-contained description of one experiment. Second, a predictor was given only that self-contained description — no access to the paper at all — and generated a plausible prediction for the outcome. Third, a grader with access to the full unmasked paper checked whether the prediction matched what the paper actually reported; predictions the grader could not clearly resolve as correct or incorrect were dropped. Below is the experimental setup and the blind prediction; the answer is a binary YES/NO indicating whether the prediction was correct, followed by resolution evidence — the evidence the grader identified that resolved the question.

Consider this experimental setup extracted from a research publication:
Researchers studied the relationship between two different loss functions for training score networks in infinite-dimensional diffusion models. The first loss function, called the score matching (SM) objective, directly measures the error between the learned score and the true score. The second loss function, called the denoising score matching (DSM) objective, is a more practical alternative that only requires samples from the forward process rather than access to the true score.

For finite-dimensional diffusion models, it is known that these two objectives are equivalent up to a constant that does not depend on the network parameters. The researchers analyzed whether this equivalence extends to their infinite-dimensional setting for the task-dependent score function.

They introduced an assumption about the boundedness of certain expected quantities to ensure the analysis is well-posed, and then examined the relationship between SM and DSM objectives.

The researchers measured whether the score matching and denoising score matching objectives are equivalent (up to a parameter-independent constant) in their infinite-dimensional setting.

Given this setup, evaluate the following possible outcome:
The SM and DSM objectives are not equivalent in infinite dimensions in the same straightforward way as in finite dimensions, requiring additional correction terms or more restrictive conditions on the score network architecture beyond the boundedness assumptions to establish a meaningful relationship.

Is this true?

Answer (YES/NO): NO